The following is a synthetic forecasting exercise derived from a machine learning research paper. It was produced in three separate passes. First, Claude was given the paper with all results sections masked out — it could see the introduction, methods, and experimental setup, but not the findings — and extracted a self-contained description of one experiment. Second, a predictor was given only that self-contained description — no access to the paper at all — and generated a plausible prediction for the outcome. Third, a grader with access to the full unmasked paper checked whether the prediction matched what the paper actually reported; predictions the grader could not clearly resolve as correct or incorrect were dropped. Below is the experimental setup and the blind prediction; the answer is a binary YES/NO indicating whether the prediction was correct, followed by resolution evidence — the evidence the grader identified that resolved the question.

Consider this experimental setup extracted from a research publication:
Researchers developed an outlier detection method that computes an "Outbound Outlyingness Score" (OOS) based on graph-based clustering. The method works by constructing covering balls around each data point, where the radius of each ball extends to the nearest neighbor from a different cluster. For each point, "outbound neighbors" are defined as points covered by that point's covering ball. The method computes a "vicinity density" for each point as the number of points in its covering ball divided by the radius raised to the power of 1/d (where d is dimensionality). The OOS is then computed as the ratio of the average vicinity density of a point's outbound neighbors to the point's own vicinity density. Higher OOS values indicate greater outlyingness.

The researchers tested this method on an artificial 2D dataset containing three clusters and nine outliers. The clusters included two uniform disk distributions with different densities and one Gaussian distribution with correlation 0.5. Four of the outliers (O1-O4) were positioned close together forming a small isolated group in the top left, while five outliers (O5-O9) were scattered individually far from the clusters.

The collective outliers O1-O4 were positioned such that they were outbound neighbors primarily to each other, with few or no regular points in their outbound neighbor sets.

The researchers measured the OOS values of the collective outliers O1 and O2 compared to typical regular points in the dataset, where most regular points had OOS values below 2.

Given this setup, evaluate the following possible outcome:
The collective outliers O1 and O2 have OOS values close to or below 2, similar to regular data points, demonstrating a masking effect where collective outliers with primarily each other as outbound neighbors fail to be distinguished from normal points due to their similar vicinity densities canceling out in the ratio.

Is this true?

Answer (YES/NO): YES